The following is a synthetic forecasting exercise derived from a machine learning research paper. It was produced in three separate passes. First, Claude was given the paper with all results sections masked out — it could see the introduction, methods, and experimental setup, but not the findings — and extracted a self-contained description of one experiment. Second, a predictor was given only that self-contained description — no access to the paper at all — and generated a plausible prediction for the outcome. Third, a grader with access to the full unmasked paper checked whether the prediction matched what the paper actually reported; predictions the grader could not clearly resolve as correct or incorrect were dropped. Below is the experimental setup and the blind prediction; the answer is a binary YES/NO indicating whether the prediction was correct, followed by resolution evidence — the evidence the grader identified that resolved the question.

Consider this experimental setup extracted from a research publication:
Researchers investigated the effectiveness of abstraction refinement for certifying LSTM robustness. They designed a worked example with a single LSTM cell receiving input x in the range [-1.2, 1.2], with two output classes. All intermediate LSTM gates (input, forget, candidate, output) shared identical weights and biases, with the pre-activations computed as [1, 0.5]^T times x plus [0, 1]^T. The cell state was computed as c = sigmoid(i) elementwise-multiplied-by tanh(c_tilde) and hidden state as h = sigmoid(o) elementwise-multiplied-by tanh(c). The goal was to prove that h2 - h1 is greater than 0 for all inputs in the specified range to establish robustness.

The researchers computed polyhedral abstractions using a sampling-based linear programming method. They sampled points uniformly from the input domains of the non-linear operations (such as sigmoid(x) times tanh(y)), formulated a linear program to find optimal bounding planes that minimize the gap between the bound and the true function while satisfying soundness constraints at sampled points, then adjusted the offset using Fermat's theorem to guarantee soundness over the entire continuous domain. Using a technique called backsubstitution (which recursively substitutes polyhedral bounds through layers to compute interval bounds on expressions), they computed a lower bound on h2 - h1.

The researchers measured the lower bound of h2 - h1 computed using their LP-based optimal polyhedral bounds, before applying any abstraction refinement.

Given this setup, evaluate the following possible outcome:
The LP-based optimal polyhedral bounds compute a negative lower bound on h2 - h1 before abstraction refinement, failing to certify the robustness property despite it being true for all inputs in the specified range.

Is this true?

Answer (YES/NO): YES